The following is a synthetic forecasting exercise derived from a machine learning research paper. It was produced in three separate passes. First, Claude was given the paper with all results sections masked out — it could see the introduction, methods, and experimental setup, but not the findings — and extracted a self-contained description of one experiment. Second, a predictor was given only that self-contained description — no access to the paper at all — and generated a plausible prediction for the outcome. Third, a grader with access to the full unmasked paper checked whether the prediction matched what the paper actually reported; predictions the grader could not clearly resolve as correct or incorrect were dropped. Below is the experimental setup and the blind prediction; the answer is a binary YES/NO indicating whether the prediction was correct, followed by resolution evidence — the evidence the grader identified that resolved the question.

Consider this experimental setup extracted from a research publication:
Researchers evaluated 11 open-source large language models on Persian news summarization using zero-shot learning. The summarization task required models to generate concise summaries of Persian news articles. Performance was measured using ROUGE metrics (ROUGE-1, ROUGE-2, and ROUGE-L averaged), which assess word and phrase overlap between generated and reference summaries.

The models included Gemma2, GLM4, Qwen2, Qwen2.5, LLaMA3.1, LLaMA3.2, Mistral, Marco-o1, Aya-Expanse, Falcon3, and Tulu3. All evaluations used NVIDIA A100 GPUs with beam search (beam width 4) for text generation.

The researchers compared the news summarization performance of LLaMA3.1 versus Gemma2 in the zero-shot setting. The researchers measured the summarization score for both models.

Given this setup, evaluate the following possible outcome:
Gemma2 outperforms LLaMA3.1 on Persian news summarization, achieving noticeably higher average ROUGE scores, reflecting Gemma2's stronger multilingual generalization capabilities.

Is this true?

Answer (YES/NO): NO